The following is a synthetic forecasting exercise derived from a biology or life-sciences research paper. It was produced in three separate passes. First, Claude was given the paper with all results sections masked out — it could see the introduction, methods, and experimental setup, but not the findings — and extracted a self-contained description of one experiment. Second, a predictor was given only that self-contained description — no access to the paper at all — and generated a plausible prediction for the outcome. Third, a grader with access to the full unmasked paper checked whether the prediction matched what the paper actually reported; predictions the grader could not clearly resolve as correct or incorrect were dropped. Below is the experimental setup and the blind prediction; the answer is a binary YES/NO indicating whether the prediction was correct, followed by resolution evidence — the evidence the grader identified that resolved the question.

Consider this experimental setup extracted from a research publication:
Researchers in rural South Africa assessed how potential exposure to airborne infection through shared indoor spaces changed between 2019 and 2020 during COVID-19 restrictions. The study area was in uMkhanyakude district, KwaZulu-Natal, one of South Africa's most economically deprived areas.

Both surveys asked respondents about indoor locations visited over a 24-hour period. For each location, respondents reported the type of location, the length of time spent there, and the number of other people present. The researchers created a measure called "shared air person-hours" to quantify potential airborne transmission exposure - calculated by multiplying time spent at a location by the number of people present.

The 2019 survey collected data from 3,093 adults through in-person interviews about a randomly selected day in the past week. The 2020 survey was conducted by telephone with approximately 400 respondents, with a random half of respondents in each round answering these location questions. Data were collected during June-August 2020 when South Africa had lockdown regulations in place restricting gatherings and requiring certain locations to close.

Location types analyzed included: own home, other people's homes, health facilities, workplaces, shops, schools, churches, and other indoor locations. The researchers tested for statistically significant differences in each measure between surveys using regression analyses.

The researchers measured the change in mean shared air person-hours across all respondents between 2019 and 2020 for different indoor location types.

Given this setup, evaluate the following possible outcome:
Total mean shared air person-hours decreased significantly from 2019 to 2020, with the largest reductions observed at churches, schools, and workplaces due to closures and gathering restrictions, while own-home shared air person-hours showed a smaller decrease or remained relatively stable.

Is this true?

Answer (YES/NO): NO